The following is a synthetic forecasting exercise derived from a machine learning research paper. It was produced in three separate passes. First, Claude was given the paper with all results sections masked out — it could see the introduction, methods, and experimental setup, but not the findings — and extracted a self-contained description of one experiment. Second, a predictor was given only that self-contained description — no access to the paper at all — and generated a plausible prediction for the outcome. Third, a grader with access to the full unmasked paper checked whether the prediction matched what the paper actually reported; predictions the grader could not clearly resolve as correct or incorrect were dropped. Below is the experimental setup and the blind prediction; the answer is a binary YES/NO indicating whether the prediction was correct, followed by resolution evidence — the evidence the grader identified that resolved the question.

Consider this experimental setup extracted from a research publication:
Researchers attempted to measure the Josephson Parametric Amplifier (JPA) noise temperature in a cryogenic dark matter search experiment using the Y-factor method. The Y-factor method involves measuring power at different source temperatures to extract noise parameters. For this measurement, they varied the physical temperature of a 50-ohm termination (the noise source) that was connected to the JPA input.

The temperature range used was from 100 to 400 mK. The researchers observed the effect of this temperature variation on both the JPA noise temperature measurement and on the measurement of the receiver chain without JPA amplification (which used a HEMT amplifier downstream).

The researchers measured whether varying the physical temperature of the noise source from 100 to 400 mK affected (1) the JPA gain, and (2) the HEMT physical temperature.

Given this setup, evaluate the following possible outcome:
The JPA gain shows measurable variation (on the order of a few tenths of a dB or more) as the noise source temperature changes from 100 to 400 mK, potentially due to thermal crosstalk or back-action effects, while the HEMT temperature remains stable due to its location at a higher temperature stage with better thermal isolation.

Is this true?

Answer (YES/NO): YES